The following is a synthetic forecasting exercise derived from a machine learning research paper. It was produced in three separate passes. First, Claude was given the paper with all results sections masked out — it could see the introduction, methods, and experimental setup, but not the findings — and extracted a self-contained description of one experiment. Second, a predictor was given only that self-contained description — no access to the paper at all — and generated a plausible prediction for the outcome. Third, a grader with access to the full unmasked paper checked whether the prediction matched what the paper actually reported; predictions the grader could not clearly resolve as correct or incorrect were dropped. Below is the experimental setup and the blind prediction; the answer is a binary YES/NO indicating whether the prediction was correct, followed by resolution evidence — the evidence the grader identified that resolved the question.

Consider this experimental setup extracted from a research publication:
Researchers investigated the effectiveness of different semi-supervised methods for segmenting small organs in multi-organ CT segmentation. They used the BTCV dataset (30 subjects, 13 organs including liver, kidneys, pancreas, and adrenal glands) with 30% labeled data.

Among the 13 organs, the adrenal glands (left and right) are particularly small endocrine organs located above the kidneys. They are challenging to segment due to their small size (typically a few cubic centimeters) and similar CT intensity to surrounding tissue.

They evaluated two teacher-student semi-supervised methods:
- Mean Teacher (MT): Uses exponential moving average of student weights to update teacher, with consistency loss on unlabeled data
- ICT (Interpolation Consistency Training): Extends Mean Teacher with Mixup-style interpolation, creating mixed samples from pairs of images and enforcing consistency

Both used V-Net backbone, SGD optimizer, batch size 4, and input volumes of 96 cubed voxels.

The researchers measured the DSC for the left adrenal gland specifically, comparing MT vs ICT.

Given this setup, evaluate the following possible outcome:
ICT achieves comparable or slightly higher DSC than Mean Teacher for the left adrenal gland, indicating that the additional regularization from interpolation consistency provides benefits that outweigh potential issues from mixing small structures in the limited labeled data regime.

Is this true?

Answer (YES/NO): NO